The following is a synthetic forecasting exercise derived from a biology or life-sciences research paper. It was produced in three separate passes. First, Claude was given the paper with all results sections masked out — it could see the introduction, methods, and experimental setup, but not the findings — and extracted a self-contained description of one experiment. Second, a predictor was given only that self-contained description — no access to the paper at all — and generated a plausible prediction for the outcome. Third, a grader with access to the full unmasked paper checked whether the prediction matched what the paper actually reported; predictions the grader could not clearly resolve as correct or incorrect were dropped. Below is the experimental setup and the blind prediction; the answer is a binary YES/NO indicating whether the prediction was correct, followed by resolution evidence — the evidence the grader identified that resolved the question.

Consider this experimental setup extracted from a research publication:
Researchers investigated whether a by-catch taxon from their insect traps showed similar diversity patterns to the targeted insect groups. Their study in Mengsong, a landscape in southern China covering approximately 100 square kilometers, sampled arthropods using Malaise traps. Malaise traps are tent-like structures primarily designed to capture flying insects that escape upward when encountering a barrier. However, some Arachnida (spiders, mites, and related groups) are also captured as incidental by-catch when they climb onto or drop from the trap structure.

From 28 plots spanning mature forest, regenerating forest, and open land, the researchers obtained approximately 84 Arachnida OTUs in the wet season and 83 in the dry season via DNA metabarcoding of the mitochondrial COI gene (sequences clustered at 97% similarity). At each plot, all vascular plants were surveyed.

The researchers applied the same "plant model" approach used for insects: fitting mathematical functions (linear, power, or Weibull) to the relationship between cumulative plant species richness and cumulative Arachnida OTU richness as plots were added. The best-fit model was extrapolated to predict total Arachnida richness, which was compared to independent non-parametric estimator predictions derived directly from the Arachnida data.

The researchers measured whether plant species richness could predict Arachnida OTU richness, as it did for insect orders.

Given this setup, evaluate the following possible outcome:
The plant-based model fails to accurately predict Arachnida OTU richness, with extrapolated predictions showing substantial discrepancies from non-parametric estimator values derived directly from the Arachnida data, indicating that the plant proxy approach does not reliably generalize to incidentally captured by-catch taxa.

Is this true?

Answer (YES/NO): NO